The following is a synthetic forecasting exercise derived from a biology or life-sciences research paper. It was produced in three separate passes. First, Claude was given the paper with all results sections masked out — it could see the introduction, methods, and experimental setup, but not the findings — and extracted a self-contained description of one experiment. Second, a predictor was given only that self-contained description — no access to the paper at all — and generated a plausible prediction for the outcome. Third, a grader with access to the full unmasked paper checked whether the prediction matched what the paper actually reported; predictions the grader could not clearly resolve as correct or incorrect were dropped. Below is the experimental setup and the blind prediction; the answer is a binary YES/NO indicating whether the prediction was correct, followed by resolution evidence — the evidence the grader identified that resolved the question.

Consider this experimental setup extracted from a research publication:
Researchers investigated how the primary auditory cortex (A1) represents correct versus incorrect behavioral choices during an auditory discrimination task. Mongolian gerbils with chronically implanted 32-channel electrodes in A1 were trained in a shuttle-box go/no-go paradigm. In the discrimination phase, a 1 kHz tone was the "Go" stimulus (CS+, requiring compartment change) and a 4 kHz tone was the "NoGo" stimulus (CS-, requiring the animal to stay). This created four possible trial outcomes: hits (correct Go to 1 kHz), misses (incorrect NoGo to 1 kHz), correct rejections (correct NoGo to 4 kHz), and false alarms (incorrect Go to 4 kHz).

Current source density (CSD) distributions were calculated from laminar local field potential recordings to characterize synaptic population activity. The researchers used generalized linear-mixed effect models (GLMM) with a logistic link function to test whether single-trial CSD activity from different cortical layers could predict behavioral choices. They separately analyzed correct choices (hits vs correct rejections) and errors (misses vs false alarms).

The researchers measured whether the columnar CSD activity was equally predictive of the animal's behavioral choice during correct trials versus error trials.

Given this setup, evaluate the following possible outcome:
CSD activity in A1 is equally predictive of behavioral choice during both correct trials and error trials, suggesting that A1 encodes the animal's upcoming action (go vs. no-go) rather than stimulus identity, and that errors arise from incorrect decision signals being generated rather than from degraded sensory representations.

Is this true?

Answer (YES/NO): NO